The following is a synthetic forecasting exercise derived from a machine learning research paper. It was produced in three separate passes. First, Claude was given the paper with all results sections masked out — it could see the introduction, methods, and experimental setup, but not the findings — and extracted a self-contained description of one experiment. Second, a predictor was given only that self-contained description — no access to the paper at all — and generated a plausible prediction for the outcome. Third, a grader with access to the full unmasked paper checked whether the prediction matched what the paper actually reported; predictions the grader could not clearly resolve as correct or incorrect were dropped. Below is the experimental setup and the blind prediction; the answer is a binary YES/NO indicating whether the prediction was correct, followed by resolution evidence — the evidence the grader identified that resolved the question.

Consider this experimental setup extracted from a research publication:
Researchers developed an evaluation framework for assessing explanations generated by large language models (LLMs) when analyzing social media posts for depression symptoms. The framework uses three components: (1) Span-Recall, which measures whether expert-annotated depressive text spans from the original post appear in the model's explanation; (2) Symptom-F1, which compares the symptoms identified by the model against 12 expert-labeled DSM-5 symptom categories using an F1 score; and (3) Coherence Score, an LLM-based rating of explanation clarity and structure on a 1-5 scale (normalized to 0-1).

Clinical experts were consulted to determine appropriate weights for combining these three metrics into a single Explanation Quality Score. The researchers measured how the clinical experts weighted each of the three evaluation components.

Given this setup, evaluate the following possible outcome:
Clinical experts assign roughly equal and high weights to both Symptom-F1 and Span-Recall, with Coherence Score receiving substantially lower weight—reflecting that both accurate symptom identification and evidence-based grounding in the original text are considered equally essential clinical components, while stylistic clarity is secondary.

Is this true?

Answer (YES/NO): NO